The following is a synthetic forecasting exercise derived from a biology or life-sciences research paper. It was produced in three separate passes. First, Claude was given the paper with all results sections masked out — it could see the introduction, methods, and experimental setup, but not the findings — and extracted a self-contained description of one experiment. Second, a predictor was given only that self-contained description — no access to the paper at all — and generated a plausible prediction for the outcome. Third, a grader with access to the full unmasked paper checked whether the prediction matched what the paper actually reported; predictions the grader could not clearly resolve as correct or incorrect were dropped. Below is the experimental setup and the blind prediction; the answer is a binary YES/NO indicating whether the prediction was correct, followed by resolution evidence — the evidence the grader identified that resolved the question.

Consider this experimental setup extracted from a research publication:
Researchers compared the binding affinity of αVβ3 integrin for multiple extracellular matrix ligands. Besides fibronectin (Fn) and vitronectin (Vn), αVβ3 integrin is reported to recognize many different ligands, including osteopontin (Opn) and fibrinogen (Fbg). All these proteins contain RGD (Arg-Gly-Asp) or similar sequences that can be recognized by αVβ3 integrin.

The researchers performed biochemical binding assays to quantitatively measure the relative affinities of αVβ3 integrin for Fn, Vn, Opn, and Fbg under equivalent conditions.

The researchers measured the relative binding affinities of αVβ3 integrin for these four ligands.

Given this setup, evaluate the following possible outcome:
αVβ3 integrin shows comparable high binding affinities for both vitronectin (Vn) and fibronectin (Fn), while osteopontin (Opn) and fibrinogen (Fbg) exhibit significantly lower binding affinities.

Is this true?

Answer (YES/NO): NO